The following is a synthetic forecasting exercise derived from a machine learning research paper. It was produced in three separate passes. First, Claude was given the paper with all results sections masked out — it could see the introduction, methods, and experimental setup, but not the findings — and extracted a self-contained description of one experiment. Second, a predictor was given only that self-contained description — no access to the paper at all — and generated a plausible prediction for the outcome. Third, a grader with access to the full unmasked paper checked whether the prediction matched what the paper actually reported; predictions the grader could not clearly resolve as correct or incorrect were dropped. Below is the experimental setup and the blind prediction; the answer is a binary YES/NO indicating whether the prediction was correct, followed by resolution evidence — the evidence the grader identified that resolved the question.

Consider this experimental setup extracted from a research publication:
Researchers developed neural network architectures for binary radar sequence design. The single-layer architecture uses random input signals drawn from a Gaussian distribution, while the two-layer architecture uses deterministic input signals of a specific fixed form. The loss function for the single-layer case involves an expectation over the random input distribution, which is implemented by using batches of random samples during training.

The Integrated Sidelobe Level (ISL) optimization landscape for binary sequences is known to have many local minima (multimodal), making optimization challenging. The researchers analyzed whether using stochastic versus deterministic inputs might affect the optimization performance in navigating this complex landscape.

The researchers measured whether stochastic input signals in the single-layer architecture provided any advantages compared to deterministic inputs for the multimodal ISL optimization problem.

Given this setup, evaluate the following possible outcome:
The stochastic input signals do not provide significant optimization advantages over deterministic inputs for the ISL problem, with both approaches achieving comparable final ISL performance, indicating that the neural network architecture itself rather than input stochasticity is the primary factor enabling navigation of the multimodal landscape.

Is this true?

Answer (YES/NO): NO